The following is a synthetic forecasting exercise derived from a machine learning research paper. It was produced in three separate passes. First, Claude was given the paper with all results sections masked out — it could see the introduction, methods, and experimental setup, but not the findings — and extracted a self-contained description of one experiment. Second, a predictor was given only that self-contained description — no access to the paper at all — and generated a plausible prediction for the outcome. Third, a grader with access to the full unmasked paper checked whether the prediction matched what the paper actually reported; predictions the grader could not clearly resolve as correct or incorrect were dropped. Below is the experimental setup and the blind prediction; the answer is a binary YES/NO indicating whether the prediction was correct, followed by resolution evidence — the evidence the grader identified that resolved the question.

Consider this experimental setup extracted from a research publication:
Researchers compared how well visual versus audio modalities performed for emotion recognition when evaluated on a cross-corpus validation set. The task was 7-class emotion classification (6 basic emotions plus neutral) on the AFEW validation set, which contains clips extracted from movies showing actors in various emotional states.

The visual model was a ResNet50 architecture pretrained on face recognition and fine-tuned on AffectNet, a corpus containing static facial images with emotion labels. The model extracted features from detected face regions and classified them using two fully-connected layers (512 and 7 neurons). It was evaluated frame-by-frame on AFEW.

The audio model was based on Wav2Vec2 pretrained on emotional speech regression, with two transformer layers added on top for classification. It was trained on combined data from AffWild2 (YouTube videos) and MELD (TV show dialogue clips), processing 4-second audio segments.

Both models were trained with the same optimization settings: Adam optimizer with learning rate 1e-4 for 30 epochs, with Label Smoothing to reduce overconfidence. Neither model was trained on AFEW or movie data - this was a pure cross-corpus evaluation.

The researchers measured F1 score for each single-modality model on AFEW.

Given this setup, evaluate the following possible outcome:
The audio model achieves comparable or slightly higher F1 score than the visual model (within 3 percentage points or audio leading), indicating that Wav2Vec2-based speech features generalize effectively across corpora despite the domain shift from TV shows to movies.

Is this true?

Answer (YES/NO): NO